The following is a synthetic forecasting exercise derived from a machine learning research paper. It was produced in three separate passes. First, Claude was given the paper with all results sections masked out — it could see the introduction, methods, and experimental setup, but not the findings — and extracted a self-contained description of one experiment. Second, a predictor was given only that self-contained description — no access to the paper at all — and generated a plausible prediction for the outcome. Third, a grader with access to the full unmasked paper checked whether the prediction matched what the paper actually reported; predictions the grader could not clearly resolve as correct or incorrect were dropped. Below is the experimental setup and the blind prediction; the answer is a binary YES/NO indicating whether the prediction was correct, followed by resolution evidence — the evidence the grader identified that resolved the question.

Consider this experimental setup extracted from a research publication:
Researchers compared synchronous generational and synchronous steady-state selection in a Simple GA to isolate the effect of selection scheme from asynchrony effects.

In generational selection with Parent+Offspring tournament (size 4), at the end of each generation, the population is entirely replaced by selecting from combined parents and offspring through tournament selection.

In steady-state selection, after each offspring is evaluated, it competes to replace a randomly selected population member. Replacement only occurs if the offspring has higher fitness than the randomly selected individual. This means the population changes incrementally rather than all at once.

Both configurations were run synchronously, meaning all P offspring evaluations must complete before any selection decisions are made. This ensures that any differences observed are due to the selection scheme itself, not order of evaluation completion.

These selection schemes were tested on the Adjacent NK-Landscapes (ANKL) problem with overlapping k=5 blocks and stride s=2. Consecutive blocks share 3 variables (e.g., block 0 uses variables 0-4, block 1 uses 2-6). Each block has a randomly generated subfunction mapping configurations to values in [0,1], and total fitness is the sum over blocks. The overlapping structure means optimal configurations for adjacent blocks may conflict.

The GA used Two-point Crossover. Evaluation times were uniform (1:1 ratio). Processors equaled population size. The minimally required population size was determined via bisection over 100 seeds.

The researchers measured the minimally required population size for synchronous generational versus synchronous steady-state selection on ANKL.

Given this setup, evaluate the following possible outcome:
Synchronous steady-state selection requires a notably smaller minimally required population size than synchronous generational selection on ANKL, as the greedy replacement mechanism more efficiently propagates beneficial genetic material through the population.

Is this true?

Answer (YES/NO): YES